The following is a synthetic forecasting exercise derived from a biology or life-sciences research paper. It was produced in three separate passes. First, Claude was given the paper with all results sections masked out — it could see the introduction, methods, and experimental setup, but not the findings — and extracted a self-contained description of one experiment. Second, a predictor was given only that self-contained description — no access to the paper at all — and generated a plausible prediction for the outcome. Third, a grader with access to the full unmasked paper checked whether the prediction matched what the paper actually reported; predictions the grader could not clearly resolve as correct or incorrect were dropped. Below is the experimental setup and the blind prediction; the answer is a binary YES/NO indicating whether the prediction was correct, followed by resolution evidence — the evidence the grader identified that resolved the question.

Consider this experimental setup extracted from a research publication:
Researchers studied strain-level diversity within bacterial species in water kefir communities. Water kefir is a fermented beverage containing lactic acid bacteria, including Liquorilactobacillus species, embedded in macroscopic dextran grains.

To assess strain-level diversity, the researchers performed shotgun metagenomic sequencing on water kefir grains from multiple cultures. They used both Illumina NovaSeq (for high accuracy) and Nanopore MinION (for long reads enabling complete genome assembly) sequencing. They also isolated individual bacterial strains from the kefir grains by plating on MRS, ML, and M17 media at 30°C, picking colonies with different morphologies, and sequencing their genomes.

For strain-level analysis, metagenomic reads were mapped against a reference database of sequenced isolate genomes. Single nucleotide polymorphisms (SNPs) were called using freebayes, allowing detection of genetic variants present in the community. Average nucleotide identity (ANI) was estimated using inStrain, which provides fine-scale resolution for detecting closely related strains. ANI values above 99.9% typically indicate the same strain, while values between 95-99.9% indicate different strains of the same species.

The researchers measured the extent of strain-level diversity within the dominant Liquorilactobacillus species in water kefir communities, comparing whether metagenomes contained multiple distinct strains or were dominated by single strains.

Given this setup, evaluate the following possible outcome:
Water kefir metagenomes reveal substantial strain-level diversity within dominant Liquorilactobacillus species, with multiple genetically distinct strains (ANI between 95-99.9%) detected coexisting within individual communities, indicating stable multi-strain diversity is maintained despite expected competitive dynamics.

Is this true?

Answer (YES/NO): NO